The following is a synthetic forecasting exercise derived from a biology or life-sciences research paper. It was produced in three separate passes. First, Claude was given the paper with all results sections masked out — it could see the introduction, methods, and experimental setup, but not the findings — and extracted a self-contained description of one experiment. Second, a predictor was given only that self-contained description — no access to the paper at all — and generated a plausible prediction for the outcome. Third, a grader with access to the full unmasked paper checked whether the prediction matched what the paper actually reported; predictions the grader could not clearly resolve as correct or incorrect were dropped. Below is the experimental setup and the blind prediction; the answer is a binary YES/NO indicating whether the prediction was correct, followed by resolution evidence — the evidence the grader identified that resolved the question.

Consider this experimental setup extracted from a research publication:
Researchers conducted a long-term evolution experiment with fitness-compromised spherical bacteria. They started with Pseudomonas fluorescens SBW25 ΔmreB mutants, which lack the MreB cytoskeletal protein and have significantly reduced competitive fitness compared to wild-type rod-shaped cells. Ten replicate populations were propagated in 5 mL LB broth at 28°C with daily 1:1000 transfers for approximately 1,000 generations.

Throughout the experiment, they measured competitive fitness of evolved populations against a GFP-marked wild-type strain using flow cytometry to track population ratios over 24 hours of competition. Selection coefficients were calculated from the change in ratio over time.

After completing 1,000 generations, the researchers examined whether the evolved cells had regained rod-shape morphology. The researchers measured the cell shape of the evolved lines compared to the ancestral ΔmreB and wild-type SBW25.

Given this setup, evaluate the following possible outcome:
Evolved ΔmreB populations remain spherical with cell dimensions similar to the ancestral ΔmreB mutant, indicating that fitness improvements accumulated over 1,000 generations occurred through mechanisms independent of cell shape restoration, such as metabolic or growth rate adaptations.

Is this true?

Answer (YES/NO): NO